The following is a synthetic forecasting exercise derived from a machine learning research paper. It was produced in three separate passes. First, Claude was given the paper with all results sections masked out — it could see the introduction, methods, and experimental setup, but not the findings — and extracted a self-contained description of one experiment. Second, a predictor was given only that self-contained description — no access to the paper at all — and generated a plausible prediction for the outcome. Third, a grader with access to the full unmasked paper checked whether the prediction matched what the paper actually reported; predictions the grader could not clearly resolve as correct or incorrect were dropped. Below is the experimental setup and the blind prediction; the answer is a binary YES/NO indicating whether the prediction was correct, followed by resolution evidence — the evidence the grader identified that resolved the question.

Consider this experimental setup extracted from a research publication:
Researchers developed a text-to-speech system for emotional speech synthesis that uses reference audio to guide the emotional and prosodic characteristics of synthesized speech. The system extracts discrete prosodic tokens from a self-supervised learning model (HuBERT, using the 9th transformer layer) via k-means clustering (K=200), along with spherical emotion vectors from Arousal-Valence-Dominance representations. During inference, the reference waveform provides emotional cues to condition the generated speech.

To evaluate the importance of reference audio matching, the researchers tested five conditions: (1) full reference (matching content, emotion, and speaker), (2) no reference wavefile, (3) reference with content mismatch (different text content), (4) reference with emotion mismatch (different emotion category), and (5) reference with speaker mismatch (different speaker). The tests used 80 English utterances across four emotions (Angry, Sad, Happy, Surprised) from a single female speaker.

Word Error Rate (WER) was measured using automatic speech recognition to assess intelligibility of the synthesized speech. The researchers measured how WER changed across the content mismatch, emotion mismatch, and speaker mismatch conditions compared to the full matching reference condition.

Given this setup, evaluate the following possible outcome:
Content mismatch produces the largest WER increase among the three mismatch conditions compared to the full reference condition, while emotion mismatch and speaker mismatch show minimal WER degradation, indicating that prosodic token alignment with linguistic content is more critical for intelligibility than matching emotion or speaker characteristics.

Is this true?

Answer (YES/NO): YES